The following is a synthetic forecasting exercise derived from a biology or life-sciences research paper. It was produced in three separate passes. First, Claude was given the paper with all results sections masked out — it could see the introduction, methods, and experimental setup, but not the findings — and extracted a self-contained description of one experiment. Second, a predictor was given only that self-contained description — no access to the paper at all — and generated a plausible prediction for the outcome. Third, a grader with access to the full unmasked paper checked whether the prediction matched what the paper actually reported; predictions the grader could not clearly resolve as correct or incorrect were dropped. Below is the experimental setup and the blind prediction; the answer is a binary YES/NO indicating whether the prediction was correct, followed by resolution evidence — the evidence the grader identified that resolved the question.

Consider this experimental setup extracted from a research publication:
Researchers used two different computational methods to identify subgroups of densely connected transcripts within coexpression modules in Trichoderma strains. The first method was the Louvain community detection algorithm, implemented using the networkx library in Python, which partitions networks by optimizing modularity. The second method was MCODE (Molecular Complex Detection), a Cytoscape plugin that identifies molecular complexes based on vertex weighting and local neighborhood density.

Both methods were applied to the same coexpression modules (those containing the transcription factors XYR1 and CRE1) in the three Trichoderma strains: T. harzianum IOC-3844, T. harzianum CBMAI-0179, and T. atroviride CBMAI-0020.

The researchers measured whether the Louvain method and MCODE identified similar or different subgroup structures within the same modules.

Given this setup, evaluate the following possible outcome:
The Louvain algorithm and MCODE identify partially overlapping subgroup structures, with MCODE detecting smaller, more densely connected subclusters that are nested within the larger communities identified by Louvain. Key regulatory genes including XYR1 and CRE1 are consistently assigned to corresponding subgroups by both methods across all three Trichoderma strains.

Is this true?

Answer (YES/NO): NO